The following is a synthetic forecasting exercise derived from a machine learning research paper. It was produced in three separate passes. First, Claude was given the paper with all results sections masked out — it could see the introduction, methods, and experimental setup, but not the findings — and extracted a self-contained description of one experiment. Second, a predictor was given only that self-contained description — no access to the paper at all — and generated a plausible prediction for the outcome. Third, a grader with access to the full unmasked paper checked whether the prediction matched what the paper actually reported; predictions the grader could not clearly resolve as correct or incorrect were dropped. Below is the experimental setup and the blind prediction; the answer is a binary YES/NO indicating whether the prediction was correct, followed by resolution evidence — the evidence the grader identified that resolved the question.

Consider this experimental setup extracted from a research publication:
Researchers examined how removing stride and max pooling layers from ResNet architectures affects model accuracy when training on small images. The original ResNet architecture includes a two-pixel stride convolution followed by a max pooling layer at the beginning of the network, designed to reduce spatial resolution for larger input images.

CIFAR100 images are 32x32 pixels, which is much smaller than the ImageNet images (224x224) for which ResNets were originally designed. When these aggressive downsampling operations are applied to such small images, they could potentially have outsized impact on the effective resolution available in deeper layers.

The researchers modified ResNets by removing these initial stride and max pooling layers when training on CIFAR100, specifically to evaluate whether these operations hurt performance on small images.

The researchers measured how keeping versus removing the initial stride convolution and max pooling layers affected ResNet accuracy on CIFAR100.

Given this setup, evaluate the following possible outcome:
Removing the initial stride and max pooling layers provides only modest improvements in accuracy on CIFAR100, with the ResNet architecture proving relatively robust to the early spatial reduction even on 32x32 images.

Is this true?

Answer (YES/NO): NO